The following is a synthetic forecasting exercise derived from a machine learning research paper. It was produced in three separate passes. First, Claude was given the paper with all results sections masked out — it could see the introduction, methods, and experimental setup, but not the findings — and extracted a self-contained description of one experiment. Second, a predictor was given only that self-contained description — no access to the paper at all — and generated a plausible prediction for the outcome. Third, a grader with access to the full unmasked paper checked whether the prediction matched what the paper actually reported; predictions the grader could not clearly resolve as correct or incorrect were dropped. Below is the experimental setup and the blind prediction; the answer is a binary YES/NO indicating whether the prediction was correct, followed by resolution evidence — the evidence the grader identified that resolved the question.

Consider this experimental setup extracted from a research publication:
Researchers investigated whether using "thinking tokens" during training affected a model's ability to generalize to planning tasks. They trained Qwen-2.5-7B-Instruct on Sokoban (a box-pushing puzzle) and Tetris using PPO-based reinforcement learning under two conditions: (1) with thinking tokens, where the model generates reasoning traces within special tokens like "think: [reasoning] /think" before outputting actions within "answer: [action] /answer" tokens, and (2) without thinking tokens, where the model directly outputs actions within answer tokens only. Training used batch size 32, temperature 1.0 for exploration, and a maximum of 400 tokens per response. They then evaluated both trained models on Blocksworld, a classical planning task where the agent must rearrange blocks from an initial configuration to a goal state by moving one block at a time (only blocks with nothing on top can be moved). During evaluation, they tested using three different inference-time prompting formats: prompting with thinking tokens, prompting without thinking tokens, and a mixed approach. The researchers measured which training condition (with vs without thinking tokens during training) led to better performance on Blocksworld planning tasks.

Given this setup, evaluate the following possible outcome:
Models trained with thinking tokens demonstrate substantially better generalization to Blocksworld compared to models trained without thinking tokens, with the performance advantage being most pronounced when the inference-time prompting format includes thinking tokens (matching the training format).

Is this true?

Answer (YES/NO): NO